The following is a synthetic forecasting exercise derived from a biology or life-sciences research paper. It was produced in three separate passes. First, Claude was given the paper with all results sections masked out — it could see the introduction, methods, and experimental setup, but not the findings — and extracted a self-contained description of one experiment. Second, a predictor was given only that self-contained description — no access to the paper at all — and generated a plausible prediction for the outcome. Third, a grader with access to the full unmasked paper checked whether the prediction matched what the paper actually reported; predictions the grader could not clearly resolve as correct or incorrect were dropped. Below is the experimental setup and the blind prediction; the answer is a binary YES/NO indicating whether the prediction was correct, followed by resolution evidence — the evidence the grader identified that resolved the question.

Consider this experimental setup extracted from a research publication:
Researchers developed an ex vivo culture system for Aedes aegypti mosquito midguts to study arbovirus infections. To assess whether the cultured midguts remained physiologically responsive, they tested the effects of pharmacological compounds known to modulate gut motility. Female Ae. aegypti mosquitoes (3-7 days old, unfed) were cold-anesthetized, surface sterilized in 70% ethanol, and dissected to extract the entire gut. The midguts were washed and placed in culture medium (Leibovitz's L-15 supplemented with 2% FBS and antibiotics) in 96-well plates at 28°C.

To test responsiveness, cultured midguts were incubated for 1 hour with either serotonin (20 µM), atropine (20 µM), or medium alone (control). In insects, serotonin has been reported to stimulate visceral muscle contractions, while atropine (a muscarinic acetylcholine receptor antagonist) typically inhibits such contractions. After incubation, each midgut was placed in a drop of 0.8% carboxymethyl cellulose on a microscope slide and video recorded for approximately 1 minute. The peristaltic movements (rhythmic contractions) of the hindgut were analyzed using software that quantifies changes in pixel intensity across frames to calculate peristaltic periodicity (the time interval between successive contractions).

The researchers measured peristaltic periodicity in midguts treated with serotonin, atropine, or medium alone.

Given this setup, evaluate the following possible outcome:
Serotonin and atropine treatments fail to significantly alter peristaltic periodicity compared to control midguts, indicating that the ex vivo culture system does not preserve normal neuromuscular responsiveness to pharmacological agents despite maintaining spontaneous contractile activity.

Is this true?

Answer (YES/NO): YES